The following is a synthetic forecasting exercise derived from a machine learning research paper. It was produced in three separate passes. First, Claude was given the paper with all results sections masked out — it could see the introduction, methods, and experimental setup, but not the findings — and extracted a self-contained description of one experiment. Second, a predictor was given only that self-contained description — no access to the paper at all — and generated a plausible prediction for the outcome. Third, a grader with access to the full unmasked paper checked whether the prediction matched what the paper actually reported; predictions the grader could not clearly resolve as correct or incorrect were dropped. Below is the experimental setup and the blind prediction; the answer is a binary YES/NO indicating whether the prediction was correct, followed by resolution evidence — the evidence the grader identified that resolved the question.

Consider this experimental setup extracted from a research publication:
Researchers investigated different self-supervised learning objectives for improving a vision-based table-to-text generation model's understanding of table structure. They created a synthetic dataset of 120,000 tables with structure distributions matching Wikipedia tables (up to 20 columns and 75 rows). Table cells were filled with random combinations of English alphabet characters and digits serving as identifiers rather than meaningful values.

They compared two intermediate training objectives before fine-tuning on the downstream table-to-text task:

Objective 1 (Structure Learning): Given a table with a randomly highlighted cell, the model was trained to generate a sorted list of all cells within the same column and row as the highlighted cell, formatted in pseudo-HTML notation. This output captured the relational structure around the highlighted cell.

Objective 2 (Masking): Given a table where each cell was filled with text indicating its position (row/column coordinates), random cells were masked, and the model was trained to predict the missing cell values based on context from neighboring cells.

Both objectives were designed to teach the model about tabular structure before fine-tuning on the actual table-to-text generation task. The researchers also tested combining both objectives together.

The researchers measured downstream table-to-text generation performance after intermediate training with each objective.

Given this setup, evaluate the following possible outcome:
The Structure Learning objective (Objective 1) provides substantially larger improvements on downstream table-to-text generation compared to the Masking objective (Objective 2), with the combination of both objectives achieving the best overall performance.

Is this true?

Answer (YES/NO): NO